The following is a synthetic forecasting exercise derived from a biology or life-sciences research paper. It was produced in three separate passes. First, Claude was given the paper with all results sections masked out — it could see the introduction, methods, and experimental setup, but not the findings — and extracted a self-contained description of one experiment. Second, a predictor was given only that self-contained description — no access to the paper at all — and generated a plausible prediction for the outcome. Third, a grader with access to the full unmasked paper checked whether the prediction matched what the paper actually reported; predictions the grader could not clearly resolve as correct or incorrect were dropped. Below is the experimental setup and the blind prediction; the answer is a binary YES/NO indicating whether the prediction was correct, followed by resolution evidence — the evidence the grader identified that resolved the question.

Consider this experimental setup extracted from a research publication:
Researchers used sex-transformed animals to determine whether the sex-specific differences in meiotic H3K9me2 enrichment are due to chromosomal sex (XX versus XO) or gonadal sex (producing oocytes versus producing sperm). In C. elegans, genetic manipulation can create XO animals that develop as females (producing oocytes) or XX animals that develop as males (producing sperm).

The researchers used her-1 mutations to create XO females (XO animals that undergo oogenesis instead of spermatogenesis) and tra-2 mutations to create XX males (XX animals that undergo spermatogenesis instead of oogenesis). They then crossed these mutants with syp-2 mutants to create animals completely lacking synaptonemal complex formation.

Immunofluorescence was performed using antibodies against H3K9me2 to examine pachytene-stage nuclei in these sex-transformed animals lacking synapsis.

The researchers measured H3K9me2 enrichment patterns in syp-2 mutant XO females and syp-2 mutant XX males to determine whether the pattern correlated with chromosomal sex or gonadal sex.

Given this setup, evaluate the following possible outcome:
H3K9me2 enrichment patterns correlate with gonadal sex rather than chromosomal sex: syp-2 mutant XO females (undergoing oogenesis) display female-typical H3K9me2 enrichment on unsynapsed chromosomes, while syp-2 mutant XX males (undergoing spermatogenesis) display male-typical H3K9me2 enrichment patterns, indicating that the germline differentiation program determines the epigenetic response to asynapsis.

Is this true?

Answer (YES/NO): YES